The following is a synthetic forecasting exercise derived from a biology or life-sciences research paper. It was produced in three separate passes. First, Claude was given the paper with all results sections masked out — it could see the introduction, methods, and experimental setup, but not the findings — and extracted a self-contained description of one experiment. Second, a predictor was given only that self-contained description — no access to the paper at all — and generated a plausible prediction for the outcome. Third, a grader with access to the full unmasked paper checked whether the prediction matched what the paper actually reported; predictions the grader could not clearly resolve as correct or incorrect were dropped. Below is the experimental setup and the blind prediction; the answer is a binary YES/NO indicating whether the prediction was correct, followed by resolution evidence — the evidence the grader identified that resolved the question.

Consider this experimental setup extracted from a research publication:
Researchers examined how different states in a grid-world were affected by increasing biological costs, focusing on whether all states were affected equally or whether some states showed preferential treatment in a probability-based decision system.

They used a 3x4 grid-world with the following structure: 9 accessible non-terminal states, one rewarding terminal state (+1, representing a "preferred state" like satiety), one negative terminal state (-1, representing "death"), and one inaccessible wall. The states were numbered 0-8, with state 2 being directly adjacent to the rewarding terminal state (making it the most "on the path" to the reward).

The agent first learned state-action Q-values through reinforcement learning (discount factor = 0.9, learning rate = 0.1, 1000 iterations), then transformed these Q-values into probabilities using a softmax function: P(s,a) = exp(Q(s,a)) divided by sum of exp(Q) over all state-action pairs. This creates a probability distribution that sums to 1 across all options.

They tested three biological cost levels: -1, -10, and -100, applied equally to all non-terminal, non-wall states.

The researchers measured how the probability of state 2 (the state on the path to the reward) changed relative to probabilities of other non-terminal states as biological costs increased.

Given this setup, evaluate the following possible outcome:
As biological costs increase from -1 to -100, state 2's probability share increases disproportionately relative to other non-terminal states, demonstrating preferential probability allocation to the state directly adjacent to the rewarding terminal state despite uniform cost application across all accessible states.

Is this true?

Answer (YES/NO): YES